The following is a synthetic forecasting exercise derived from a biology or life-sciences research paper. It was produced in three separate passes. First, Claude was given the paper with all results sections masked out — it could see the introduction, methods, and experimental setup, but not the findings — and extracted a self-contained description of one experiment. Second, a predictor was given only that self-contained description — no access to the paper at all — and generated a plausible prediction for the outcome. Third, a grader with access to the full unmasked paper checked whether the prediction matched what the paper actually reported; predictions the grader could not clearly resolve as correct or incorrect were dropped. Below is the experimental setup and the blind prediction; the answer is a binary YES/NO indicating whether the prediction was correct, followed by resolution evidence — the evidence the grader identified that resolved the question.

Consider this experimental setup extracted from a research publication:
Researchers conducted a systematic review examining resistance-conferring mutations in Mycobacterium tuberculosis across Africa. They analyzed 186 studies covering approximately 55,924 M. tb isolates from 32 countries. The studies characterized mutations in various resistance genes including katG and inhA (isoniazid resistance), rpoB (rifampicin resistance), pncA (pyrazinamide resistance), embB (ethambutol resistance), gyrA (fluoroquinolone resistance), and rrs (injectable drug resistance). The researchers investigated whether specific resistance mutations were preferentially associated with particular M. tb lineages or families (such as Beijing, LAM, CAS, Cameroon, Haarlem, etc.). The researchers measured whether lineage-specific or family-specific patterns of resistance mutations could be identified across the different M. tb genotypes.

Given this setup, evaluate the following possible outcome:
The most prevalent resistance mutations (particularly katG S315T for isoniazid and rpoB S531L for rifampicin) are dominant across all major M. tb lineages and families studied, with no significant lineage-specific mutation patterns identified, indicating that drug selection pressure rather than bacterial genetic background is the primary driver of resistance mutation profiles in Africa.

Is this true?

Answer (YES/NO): NO